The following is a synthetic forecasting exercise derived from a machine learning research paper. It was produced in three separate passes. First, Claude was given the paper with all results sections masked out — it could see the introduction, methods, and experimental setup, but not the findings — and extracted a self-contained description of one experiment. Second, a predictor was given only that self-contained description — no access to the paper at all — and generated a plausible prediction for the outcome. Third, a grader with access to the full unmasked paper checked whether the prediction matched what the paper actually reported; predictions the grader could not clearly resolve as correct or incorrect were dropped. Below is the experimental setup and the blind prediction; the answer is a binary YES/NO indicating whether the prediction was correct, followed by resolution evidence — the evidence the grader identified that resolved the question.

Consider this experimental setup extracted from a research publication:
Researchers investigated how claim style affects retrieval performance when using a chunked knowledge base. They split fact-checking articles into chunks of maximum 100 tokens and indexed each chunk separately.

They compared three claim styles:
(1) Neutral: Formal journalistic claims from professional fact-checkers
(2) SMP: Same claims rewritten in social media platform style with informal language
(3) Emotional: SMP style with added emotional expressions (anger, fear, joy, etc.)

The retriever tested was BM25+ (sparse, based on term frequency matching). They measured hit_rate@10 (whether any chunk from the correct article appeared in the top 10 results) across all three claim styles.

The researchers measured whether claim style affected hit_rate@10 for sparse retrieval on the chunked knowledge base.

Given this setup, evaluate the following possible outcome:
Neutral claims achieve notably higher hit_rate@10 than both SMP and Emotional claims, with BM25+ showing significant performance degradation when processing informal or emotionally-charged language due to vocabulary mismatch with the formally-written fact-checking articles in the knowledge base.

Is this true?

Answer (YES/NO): YES